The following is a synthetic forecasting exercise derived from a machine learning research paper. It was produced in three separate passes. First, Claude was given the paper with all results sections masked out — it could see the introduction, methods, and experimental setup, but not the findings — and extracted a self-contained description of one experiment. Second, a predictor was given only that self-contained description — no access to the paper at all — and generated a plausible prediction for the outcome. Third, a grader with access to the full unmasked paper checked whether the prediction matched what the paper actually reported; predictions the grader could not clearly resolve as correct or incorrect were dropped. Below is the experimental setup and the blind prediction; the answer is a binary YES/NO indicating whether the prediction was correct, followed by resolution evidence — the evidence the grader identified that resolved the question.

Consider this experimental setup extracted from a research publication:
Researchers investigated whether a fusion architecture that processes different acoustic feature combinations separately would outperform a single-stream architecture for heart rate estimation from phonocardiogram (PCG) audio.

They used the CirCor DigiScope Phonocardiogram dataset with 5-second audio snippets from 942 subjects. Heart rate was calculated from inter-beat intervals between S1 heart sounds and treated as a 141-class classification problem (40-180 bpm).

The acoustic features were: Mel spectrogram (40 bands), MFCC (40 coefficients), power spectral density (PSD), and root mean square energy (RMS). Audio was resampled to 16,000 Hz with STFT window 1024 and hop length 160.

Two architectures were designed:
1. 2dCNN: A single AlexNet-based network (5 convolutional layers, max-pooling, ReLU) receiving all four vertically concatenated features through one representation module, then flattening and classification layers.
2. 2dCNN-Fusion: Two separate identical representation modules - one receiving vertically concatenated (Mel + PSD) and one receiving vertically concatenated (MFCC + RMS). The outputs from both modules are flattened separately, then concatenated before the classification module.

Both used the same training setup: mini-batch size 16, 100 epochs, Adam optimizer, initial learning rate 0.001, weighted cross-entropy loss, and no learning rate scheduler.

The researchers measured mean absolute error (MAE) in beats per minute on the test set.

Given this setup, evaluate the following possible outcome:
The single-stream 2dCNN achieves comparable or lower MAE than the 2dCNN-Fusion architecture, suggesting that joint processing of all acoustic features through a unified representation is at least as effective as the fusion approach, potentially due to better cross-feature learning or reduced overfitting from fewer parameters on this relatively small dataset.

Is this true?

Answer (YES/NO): NO